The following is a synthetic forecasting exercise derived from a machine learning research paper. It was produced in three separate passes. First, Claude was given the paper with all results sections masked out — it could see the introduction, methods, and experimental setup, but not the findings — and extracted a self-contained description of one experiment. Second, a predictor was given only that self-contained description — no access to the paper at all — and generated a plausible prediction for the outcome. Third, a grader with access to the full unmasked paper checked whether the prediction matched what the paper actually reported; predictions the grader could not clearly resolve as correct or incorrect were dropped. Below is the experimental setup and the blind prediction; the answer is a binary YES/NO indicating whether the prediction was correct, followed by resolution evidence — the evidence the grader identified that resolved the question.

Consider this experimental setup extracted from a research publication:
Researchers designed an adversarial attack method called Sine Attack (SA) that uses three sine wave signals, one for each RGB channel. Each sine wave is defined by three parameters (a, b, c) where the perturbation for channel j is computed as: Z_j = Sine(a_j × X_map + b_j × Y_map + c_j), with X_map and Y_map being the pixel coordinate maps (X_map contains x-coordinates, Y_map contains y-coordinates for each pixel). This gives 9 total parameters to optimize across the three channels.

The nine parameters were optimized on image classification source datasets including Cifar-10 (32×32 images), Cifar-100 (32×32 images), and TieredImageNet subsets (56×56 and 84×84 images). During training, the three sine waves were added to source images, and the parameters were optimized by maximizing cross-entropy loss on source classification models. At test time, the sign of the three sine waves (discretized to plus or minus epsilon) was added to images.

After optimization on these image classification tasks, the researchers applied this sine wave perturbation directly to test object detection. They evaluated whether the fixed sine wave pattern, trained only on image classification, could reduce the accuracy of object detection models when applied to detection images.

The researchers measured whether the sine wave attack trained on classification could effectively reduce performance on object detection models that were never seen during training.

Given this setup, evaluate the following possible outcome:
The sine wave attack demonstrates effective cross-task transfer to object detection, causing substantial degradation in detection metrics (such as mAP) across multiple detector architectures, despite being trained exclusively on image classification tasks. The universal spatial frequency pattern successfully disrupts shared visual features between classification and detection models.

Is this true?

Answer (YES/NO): YES